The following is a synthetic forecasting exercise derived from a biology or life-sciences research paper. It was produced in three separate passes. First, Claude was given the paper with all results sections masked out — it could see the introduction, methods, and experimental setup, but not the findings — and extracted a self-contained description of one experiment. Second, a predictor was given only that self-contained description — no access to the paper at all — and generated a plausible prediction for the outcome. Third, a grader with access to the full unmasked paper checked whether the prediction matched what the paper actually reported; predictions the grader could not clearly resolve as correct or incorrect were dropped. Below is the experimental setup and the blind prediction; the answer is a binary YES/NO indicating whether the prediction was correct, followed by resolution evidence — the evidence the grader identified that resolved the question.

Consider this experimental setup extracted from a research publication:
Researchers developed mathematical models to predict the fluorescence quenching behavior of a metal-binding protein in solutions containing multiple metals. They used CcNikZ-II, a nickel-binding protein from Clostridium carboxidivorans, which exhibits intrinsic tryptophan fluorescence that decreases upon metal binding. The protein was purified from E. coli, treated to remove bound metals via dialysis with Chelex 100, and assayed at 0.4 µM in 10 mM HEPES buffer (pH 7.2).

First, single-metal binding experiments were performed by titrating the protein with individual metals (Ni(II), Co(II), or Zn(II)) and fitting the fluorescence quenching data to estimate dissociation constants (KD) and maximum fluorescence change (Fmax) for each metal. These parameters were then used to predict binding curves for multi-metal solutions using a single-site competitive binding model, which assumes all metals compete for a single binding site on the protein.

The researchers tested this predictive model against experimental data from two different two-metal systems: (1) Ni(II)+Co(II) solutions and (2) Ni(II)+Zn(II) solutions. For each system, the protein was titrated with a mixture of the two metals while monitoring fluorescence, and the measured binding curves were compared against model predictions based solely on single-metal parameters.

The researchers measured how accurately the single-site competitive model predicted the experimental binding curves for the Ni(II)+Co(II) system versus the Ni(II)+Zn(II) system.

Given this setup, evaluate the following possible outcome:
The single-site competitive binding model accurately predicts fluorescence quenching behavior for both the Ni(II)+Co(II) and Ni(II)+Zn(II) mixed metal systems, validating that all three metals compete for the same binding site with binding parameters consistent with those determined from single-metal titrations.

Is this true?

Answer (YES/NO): NO